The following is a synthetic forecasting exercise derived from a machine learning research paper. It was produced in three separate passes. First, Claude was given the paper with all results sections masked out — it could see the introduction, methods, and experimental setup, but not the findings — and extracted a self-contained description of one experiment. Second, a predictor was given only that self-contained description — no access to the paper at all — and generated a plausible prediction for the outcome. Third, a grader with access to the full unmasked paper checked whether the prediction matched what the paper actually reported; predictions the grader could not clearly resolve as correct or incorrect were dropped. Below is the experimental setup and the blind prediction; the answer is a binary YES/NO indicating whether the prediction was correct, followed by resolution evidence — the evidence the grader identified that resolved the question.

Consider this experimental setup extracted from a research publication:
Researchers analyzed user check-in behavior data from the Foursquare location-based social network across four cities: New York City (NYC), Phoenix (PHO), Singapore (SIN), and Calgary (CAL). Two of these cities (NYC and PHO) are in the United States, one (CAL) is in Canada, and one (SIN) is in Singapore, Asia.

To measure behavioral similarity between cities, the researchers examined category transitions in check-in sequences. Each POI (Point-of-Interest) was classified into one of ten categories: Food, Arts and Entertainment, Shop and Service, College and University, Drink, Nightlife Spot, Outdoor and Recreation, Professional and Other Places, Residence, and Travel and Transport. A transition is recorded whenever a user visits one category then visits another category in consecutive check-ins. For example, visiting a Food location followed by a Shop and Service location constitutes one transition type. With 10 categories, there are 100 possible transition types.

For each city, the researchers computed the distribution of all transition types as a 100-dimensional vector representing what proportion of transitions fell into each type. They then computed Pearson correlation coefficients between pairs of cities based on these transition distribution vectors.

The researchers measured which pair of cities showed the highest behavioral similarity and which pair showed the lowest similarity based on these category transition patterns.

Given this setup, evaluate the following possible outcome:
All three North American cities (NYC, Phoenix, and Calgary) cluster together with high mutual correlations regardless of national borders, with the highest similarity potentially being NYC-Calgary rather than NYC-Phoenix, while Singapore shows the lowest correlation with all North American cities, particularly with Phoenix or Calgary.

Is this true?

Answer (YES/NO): NO